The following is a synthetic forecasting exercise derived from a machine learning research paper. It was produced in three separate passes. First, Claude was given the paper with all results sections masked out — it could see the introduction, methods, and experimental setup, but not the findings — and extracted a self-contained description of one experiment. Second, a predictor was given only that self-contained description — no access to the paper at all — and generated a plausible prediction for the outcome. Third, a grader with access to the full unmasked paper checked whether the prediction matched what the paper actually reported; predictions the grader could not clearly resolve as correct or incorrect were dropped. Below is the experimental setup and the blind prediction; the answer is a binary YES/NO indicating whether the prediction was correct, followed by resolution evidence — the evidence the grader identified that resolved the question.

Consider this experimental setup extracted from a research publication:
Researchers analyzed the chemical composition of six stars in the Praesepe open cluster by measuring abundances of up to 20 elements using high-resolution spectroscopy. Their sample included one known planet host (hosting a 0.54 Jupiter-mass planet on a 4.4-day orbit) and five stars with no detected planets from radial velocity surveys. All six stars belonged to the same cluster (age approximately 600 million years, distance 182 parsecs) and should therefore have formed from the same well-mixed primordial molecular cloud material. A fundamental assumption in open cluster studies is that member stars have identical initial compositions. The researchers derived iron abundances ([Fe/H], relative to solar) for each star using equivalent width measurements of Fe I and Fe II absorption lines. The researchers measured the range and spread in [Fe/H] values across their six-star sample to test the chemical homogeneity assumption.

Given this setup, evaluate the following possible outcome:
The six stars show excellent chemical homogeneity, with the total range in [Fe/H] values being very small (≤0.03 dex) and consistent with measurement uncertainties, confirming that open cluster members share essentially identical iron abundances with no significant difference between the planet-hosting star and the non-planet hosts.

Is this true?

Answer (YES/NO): NO